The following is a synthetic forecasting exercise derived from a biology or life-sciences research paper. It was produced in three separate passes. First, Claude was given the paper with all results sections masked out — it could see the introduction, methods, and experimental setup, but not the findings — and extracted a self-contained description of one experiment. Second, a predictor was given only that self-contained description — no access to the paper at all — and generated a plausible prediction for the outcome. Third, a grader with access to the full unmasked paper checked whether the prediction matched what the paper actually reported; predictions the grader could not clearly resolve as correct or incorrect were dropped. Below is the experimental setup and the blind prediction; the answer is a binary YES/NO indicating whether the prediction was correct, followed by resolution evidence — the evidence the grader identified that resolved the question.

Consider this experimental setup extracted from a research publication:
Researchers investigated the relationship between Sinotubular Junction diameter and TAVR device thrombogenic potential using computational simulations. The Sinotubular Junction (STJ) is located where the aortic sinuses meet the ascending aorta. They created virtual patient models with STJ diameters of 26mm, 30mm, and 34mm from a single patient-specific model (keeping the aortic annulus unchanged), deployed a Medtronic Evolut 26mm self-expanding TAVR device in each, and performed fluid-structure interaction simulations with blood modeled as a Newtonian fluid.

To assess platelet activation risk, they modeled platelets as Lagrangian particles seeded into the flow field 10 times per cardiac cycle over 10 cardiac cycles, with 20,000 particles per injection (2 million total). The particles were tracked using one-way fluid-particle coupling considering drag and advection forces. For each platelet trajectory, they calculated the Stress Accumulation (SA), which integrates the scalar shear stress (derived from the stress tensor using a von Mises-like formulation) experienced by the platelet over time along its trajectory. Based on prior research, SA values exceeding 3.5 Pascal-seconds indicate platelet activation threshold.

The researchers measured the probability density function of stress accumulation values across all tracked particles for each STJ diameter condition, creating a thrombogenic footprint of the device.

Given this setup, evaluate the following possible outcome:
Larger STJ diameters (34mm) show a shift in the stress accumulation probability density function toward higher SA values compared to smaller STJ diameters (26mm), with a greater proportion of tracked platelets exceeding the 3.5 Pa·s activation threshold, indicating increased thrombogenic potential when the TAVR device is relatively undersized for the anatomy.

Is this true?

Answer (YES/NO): NO